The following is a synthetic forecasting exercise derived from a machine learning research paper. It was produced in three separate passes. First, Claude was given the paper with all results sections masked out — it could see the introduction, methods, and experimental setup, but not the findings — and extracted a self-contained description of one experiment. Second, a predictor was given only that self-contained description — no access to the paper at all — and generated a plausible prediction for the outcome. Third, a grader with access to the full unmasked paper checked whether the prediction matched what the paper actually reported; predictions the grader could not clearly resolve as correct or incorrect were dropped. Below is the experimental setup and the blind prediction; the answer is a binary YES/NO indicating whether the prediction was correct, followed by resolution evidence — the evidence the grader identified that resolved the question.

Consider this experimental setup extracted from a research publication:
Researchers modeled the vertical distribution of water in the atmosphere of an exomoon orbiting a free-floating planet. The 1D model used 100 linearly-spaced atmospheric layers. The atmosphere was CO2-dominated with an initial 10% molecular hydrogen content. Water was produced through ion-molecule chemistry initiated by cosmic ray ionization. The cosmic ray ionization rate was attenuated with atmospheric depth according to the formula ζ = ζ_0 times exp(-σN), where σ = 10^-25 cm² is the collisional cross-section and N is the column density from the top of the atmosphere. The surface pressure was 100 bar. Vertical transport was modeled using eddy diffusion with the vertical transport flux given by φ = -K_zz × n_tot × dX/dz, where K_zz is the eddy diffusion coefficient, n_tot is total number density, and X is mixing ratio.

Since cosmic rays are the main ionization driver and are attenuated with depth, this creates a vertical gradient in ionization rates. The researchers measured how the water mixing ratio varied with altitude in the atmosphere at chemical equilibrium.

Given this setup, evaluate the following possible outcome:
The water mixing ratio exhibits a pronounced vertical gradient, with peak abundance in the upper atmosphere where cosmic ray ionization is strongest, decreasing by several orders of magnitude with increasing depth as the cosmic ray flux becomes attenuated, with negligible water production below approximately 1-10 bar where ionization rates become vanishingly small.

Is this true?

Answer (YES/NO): NO